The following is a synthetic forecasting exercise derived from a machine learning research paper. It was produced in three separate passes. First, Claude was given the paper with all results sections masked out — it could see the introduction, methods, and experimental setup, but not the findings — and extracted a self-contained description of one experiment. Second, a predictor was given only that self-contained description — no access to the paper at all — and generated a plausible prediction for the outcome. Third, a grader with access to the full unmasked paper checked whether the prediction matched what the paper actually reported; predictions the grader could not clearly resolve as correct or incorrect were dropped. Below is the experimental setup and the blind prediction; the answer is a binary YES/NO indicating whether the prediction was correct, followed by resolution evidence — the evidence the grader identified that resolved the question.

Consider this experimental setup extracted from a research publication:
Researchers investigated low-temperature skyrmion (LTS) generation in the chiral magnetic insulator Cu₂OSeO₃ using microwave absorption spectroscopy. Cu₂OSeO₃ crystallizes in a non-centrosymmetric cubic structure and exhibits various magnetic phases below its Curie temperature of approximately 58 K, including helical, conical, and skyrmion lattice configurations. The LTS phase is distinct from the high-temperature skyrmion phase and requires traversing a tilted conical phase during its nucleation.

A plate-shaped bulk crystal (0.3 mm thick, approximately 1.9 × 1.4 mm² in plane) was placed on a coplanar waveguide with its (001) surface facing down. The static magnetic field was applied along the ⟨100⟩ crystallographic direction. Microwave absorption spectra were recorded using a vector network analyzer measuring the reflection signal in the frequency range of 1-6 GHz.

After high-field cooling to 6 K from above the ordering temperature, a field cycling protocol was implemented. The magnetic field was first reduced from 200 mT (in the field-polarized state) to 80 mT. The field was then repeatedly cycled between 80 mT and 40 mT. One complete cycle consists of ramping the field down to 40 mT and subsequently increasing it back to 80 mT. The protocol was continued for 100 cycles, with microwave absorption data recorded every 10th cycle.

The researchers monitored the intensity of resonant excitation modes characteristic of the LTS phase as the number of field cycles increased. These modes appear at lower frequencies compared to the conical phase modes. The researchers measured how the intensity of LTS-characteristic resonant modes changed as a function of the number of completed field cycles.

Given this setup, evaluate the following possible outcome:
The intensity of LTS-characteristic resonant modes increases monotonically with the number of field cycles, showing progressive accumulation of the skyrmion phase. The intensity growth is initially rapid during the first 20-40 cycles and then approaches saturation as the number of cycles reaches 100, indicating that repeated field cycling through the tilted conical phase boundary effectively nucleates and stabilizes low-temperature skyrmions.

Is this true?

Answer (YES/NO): NO